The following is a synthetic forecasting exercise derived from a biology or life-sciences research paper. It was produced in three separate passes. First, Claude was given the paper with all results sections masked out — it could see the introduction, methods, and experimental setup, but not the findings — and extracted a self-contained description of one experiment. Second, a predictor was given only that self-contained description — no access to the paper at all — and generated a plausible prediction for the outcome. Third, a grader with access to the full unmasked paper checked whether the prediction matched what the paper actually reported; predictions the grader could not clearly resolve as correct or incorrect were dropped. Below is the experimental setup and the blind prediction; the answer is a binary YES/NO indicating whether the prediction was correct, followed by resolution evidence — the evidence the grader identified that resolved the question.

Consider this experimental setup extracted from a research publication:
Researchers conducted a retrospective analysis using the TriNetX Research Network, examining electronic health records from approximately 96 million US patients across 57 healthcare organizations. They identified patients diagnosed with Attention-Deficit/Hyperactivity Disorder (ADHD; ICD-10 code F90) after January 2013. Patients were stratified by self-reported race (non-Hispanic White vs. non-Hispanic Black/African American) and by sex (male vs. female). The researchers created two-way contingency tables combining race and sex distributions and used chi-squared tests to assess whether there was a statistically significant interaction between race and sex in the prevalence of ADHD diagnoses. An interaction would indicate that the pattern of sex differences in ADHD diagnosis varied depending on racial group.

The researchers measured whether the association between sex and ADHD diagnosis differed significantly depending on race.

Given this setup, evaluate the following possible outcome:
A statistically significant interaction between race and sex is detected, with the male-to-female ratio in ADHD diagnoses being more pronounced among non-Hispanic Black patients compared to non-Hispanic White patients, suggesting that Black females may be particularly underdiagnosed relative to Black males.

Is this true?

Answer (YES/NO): YES